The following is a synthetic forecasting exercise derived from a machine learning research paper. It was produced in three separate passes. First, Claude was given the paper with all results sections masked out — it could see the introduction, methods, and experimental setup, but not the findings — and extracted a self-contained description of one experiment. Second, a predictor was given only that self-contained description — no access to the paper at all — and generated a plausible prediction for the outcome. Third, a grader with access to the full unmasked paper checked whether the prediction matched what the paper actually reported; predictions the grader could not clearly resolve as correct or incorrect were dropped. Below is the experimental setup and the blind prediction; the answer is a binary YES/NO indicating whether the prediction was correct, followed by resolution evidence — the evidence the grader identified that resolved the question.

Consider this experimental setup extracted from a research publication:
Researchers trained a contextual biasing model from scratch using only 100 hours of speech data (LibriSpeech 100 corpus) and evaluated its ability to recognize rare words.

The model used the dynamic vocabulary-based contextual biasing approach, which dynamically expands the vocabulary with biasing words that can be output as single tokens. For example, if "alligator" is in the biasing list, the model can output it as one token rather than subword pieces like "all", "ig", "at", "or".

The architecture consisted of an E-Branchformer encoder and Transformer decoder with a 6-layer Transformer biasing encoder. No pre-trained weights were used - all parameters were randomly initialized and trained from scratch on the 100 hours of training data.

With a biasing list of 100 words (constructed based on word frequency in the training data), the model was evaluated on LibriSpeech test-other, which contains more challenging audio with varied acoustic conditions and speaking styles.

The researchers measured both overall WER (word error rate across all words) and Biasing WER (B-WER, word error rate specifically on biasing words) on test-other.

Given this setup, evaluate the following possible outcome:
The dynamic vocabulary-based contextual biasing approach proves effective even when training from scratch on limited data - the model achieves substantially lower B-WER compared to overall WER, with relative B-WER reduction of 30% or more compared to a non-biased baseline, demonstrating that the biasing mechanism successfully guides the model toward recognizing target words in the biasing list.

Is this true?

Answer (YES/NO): NO